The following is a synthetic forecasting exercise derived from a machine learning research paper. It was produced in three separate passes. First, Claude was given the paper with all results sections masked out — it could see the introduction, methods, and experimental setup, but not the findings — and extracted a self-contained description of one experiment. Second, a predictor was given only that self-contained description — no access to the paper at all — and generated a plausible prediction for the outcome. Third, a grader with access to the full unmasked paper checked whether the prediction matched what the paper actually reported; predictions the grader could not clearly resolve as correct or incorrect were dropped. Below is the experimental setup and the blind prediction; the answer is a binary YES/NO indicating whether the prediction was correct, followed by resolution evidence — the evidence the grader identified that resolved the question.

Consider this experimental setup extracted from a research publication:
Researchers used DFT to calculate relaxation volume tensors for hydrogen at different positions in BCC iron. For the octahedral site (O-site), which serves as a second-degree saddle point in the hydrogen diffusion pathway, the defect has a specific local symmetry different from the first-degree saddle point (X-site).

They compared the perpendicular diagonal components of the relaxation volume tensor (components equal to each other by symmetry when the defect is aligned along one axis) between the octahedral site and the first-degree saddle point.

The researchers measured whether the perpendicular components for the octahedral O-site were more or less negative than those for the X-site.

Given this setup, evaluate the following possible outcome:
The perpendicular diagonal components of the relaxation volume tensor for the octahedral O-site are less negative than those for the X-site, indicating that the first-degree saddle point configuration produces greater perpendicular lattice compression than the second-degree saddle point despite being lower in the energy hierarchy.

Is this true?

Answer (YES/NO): YES